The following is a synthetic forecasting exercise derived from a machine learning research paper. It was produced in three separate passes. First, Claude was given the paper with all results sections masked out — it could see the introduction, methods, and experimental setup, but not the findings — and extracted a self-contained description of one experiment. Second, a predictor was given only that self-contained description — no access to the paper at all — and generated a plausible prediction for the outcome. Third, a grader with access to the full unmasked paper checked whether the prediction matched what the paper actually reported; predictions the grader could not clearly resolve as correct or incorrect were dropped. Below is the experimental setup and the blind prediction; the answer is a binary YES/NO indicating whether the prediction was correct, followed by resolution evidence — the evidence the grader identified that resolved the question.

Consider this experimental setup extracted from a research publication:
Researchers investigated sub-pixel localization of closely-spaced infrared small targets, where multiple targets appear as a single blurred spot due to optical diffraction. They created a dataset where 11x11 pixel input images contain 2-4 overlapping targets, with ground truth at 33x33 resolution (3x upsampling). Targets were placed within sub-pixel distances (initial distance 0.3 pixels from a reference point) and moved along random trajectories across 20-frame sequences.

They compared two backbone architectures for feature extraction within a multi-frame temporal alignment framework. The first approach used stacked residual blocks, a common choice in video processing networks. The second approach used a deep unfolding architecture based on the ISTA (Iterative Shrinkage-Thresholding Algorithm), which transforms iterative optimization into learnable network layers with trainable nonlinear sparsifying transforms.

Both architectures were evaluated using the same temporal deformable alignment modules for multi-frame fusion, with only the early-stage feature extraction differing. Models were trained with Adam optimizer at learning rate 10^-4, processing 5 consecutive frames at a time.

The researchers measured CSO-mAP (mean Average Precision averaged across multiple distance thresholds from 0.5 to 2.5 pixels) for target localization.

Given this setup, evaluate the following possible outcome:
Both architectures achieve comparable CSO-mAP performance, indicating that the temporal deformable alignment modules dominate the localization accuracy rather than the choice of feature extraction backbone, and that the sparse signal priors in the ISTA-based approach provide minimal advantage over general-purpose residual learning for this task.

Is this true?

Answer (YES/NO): NO